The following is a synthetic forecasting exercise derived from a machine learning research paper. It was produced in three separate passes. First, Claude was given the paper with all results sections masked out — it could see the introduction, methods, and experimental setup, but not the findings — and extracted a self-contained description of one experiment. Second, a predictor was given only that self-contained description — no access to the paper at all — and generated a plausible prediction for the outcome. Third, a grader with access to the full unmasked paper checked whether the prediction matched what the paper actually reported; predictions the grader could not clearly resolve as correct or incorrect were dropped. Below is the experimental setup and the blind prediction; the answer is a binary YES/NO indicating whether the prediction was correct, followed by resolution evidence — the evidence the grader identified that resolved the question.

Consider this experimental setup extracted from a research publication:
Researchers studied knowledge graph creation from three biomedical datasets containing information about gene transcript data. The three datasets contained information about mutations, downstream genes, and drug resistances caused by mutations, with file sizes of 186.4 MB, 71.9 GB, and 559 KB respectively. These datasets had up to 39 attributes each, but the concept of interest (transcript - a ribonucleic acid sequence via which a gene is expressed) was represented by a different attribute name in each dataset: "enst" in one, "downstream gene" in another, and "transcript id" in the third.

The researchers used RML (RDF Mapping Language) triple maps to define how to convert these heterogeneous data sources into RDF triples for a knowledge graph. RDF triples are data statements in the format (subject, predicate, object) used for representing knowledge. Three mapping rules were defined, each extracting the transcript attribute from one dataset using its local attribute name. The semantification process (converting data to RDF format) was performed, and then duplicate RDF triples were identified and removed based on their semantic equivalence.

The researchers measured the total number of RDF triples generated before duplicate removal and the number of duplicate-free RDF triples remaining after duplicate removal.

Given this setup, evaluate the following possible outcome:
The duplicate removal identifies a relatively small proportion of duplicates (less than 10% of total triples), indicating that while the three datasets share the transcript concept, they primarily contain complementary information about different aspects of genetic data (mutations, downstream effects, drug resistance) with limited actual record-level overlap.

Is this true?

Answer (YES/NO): NO